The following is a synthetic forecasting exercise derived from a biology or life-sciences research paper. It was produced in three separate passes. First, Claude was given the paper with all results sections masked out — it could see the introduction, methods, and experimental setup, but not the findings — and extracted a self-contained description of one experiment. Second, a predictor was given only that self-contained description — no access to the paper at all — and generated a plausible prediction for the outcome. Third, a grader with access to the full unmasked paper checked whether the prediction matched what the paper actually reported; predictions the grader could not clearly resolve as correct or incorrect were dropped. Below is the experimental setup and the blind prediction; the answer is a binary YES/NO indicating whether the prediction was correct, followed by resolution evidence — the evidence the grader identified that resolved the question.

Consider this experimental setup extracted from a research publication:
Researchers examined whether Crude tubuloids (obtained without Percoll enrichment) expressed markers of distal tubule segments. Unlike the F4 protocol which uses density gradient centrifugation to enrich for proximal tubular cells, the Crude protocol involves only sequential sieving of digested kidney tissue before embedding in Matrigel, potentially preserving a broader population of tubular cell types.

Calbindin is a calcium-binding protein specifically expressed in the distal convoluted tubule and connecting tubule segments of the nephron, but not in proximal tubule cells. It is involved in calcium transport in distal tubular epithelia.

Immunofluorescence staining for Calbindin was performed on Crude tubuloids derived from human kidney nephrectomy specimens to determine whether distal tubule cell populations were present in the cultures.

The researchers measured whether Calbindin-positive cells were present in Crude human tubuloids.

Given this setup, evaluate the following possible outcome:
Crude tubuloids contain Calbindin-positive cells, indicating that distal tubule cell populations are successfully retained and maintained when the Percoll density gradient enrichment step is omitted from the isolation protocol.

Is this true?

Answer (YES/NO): YES